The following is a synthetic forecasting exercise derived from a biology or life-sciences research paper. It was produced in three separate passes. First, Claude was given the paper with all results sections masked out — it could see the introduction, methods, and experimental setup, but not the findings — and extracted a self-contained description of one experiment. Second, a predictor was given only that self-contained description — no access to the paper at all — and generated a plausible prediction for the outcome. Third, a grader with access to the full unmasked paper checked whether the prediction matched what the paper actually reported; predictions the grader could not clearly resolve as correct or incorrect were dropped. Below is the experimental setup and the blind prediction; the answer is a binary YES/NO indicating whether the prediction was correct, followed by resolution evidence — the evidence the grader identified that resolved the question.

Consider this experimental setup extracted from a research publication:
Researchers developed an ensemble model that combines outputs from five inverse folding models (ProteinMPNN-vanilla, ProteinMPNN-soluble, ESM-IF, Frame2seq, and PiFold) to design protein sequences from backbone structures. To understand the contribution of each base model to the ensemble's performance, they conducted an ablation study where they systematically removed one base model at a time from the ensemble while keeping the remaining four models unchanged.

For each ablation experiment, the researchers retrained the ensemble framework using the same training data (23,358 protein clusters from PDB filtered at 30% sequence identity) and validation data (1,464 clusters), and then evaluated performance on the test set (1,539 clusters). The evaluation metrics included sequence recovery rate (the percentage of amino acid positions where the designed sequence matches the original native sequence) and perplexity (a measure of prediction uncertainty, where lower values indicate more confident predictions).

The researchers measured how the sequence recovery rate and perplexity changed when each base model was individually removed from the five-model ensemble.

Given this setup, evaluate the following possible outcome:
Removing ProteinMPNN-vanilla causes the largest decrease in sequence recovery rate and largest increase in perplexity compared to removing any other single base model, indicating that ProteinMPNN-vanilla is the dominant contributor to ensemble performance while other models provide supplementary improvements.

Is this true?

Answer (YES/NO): NO